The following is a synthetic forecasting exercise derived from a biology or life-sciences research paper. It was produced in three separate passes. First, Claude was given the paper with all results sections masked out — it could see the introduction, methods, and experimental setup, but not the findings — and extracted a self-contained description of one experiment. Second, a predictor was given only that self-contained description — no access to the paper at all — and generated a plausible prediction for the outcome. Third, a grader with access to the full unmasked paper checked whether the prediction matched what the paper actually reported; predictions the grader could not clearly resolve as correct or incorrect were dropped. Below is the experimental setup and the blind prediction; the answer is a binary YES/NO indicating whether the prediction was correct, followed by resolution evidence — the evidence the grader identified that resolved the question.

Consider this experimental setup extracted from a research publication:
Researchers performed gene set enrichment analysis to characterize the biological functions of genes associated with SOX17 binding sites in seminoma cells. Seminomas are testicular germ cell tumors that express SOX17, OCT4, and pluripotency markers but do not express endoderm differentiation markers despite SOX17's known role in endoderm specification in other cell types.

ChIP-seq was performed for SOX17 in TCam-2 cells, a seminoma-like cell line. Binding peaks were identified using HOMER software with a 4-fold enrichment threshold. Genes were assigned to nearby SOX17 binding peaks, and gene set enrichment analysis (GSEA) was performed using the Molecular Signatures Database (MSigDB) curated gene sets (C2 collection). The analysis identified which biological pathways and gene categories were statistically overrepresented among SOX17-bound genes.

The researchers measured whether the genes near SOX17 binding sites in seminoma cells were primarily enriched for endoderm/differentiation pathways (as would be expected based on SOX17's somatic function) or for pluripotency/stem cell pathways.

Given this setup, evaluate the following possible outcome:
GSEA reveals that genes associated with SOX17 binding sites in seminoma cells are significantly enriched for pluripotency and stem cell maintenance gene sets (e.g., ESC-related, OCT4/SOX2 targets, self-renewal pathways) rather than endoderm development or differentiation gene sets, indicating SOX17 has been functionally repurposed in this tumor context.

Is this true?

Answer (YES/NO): YES